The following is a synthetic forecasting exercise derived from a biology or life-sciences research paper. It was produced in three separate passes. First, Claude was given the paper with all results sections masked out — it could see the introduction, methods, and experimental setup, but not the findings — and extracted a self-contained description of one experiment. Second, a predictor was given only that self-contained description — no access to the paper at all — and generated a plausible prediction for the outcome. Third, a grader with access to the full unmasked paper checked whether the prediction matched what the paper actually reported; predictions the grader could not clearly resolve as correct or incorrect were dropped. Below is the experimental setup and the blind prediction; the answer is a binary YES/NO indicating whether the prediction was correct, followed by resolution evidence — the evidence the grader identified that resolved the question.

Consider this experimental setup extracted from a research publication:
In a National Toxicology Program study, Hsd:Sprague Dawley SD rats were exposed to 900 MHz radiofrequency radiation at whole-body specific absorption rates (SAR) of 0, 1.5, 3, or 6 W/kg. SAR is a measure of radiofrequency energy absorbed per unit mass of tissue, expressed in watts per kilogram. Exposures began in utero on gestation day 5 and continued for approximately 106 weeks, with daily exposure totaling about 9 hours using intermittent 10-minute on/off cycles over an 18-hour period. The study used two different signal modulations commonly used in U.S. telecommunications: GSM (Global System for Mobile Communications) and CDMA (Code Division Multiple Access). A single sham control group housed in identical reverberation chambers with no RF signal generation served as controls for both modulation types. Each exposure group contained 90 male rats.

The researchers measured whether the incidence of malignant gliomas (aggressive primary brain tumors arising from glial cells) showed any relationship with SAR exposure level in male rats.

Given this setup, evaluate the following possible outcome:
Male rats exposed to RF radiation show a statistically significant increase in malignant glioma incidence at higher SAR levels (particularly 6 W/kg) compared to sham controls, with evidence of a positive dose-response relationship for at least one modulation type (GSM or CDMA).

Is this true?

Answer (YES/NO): NO